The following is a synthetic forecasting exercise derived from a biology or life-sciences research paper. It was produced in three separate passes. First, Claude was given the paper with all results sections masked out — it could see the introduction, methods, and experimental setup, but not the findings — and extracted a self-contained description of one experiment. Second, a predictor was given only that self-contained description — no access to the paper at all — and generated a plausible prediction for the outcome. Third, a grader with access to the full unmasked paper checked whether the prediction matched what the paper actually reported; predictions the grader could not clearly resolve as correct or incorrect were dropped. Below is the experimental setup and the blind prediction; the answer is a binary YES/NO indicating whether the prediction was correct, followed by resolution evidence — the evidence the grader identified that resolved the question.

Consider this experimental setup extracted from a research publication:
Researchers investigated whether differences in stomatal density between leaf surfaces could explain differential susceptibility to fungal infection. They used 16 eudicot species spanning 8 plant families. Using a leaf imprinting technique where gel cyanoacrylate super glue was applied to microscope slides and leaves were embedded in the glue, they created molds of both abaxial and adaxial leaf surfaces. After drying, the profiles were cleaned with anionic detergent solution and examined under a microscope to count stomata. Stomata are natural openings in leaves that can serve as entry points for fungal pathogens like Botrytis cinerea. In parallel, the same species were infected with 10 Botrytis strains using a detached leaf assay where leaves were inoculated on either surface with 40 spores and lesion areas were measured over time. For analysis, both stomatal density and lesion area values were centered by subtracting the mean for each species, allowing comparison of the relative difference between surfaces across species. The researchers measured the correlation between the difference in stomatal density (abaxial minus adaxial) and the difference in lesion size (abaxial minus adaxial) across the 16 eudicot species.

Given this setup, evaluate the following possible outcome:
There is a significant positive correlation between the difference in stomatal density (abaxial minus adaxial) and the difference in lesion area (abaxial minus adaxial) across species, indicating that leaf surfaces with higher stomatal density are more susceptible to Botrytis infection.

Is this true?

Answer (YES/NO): NO